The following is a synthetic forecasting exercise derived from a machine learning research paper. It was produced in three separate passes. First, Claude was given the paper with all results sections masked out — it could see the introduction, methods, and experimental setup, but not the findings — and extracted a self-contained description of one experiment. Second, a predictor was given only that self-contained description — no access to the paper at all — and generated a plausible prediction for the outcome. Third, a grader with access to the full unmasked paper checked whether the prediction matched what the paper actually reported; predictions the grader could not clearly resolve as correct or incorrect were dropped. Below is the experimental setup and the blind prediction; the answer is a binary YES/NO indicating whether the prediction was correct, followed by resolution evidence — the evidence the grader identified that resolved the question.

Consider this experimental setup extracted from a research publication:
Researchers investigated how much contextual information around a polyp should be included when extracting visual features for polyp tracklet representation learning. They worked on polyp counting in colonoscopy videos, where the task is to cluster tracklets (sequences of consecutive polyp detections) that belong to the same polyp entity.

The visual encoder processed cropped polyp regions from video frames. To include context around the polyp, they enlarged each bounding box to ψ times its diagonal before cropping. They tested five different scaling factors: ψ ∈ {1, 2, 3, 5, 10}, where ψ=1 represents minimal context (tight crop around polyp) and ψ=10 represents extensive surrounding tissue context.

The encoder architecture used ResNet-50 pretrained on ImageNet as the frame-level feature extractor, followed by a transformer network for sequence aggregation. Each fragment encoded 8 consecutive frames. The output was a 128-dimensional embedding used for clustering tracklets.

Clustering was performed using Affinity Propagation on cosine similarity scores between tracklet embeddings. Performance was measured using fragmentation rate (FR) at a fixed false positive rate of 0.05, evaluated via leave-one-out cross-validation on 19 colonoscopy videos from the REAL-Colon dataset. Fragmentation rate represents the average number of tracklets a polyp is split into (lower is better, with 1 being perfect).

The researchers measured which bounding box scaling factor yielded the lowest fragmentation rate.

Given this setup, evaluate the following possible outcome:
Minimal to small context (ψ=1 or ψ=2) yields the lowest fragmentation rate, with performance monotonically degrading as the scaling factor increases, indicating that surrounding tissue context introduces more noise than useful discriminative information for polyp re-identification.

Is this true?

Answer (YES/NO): NO